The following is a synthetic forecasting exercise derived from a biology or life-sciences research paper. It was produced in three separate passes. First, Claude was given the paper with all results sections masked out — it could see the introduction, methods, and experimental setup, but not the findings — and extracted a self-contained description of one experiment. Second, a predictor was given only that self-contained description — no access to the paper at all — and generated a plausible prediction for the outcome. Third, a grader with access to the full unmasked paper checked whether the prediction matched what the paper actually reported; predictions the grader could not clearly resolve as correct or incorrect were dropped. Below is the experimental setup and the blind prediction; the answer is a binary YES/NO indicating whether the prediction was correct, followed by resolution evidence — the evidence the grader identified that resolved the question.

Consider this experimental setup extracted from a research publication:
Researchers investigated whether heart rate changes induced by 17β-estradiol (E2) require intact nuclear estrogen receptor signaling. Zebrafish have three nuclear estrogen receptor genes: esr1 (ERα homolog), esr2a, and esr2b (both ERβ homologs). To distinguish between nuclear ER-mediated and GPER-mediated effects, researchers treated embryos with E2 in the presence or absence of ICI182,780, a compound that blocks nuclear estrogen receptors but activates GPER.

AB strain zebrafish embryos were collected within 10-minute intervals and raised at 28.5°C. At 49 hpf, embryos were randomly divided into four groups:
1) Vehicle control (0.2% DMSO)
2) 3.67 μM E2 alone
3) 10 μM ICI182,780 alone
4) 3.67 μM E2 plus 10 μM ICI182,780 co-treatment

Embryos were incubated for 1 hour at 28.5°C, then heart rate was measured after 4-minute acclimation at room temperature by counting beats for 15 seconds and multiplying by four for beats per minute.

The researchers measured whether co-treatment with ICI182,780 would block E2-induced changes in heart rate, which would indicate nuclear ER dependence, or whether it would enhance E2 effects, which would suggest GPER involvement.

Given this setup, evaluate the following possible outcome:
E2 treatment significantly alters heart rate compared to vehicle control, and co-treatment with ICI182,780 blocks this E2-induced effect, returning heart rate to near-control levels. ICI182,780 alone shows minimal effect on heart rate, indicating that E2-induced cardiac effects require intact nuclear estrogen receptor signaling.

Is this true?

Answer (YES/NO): NO